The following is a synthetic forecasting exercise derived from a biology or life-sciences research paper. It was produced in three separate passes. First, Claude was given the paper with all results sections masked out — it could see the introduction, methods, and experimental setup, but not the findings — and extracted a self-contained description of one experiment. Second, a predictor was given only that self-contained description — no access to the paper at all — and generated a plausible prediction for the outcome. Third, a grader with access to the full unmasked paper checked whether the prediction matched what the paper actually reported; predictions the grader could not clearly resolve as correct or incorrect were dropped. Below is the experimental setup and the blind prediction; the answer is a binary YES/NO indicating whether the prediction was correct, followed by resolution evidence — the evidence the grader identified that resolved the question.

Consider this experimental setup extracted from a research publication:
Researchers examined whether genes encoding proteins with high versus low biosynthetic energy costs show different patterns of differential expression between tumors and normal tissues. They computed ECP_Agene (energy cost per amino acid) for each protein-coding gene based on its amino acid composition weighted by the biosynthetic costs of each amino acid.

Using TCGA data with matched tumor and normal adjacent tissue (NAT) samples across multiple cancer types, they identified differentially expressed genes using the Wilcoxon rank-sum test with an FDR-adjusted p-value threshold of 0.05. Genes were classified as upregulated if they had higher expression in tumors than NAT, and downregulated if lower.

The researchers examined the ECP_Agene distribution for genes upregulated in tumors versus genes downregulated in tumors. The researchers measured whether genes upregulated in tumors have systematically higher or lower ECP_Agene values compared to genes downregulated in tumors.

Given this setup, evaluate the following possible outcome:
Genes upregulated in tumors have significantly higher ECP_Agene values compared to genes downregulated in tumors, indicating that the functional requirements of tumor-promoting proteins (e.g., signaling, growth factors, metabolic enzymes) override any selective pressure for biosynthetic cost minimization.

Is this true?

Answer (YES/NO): NO